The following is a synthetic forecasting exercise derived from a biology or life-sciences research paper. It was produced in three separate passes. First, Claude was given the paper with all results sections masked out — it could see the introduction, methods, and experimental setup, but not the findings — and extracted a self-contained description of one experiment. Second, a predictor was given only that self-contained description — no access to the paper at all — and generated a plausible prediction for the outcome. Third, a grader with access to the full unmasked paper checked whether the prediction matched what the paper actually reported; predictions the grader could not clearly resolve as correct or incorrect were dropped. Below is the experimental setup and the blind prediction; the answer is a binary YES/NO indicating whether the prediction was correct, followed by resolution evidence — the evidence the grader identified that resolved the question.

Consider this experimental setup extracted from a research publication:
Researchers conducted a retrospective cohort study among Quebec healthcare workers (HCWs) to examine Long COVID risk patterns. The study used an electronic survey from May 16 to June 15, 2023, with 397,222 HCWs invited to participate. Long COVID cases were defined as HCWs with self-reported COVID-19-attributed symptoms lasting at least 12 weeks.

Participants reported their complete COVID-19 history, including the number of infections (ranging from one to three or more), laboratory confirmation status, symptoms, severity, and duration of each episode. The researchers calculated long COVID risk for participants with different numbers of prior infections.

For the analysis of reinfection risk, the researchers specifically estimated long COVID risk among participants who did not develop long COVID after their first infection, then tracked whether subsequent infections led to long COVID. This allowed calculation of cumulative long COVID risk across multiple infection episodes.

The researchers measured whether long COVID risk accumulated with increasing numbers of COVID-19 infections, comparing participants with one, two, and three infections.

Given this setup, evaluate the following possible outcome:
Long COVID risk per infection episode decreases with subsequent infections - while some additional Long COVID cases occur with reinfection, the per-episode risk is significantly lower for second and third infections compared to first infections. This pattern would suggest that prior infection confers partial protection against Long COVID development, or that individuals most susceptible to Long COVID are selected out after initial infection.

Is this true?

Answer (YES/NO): YES